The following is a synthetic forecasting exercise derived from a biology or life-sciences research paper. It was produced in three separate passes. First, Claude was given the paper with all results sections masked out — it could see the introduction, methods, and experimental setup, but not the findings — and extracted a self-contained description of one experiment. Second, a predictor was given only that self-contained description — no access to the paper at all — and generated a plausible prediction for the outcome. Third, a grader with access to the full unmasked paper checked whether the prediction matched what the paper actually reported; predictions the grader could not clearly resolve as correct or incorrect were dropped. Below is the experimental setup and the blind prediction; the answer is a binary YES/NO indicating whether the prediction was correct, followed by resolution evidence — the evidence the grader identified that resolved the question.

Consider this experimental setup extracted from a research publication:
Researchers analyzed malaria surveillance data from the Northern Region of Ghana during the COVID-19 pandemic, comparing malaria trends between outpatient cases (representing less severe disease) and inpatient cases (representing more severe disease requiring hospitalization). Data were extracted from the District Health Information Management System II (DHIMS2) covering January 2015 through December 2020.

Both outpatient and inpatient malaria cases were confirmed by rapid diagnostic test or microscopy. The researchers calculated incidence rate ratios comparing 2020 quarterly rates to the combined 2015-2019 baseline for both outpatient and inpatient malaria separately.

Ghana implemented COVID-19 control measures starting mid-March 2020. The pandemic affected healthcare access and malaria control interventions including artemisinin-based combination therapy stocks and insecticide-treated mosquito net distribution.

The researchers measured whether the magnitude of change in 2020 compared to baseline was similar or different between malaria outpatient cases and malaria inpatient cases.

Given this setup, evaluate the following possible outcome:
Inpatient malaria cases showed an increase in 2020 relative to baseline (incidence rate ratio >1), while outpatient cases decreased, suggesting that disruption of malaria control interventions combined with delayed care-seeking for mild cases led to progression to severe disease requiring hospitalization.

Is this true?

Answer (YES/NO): NO